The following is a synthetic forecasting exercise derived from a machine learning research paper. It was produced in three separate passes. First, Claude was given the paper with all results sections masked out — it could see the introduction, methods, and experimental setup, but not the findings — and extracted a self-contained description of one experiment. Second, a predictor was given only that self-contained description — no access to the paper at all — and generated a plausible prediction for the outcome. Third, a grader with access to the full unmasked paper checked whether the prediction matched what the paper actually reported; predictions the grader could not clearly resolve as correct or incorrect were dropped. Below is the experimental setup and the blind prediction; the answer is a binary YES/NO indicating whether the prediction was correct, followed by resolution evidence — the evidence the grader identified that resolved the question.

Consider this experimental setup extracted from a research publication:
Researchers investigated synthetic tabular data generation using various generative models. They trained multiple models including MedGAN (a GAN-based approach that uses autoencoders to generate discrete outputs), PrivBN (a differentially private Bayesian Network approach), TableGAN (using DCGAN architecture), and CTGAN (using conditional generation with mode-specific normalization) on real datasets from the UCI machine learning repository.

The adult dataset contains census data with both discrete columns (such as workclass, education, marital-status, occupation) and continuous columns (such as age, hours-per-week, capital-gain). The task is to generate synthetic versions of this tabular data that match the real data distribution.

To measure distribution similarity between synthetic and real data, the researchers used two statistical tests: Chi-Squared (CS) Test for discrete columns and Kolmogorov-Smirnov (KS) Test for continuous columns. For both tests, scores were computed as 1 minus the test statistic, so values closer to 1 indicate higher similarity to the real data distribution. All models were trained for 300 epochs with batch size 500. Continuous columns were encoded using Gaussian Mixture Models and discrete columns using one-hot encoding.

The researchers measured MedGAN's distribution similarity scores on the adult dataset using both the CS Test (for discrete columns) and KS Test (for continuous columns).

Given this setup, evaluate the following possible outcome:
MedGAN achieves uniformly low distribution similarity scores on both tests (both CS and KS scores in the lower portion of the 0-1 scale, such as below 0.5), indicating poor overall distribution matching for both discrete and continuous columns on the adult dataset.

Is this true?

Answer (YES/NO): NO